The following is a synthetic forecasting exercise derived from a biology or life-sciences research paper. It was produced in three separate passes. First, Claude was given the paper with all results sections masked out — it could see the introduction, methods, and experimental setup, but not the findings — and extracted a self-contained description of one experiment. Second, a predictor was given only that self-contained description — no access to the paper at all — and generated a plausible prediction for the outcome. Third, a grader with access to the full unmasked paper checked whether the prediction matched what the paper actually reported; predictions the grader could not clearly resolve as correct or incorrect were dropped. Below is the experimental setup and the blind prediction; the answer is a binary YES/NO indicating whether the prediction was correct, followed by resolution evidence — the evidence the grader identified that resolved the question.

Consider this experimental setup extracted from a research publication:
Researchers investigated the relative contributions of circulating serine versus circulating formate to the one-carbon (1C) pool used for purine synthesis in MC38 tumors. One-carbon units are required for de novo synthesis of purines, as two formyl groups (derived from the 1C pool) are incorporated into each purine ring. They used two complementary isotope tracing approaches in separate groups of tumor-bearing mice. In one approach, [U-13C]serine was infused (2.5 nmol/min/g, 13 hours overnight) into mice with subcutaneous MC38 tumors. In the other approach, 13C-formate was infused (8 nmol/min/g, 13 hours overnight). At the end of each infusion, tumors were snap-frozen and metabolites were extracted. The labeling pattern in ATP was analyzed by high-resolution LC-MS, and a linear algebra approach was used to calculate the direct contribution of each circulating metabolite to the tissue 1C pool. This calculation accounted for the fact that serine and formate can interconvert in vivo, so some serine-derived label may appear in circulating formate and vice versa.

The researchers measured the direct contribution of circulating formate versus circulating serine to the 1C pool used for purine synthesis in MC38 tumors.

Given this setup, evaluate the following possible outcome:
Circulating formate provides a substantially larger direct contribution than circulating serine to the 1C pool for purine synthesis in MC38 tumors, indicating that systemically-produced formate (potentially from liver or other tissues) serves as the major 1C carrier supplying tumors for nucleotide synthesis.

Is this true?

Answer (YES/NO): NO